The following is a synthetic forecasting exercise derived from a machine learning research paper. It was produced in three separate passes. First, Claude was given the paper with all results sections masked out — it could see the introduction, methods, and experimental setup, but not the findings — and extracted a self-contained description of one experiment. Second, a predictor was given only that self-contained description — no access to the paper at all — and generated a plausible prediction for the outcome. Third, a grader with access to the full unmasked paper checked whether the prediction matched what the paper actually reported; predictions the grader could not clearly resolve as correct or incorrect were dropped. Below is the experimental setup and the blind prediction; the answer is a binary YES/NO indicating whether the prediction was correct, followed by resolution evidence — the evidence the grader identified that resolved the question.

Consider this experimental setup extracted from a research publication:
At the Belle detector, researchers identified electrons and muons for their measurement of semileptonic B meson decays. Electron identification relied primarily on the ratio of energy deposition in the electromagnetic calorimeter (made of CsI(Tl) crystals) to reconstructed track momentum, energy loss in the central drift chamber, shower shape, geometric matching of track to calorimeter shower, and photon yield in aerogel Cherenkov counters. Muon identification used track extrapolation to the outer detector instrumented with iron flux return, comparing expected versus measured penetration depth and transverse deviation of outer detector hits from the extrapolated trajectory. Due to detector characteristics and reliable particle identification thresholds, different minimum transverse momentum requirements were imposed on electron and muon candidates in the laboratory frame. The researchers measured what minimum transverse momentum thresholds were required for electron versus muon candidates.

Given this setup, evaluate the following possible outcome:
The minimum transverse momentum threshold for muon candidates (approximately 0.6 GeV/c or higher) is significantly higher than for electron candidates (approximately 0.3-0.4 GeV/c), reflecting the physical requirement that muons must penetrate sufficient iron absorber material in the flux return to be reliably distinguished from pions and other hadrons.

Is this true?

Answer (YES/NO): YES